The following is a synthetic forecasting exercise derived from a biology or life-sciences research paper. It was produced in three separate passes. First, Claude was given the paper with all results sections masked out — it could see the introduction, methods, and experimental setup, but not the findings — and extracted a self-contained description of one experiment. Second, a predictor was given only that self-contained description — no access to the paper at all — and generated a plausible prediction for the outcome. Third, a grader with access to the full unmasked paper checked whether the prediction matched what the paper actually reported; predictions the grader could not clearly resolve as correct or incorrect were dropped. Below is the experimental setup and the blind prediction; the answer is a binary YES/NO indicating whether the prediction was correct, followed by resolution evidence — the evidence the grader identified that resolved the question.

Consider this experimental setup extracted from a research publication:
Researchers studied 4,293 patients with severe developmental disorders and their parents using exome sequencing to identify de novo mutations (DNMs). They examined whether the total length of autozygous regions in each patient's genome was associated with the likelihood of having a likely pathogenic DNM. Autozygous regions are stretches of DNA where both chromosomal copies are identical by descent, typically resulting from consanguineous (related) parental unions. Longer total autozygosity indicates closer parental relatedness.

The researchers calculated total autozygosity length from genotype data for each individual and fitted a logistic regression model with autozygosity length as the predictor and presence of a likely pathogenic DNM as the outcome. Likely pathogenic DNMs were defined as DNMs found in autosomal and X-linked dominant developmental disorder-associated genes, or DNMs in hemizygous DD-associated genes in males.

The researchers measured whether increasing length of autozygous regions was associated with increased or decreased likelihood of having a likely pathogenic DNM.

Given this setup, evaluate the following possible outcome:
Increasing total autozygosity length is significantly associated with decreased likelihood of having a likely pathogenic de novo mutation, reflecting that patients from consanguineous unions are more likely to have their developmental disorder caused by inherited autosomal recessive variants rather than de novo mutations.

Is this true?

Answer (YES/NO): YES